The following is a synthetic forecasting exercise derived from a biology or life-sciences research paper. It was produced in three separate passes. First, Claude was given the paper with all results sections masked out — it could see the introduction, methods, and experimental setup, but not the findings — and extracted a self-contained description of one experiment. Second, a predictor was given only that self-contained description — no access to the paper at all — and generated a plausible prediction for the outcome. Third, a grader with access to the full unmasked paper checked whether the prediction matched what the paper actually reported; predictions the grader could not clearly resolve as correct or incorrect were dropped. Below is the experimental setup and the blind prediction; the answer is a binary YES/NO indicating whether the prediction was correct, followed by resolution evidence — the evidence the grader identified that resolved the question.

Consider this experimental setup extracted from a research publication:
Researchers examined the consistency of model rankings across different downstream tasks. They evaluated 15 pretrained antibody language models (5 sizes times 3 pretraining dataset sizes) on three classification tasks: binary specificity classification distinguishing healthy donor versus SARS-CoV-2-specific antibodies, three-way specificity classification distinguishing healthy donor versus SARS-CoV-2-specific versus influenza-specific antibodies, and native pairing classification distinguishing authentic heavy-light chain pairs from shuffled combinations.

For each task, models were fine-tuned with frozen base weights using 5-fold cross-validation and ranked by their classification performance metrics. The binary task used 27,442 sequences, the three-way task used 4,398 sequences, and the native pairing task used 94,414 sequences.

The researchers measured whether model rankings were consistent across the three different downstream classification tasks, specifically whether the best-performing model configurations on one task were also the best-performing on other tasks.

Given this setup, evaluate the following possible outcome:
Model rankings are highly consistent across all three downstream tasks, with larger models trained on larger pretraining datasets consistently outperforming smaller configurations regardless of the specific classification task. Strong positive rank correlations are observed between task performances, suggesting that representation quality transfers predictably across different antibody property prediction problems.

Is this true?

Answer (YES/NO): NO